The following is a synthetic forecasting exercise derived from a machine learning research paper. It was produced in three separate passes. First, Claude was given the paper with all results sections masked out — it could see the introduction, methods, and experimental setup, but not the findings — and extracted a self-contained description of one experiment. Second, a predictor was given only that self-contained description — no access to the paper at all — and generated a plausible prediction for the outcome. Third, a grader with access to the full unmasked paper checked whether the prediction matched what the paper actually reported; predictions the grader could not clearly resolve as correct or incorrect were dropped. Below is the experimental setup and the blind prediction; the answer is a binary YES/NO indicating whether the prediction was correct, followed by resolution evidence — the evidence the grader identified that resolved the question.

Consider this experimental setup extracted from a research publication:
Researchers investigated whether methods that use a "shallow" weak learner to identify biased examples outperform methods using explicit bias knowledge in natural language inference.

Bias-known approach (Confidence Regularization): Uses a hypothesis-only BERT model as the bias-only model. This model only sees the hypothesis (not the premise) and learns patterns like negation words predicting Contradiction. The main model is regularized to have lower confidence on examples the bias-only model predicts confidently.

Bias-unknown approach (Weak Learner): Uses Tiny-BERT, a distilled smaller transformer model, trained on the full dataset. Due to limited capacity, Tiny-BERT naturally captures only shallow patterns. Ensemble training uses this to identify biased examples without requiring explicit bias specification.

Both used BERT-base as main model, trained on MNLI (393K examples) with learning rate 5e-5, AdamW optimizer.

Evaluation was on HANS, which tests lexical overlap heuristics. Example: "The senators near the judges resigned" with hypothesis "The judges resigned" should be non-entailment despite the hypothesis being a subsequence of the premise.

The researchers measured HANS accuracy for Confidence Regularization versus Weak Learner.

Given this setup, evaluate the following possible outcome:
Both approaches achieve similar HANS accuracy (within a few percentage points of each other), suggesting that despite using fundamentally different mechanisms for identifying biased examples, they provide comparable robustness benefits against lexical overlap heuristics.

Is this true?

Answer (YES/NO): YES